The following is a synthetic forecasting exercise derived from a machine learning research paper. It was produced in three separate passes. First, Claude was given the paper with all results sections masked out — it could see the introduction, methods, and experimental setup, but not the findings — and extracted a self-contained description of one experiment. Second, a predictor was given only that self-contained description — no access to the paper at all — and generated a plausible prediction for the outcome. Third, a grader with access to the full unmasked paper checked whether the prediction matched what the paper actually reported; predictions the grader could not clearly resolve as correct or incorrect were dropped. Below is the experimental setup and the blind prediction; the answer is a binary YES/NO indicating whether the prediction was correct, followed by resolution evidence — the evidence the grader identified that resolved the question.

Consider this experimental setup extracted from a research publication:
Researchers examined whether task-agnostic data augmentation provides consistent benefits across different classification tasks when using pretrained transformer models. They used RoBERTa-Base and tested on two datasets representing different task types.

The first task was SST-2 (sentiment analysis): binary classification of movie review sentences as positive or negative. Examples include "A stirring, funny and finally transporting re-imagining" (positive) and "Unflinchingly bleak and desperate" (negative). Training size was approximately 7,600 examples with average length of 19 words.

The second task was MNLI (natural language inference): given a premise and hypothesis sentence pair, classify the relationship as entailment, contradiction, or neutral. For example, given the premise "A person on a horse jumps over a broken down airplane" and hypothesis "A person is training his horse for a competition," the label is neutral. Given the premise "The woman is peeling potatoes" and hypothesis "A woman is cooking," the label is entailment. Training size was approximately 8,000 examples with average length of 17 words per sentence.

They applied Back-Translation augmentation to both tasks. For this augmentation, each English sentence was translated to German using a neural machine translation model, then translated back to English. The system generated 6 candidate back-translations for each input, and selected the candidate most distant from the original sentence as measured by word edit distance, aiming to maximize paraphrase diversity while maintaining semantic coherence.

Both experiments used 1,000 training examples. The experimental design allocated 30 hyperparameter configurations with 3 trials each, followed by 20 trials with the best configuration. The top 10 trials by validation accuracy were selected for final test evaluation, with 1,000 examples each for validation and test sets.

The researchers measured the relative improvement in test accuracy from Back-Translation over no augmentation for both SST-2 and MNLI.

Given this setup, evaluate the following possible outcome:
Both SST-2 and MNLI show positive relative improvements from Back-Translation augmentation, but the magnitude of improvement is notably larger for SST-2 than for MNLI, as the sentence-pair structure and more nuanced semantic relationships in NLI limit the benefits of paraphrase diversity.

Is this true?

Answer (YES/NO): NO